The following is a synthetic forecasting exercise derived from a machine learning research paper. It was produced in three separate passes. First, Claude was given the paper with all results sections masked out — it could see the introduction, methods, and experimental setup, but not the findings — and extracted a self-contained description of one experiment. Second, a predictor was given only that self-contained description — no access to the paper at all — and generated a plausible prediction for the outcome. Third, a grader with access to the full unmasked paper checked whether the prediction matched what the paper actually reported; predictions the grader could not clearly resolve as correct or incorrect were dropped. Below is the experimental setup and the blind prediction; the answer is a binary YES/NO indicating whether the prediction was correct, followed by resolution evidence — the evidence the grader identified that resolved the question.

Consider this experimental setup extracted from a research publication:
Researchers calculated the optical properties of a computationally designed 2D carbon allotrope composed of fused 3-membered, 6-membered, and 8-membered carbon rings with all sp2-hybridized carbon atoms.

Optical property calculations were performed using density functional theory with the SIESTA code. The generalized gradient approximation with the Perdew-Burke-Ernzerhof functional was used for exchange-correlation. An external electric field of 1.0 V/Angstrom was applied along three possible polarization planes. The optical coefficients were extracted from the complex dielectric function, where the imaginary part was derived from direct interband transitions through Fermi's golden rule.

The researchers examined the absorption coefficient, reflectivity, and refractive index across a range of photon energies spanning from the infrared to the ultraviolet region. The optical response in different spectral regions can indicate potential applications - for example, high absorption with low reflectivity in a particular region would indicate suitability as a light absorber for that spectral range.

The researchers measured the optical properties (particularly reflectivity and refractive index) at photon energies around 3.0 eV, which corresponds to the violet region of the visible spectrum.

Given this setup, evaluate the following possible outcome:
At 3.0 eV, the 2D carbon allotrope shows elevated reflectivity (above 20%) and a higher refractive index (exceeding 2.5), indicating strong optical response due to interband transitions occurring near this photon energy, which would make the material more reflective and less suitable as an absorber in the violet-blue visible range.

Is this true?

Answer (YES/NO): NO